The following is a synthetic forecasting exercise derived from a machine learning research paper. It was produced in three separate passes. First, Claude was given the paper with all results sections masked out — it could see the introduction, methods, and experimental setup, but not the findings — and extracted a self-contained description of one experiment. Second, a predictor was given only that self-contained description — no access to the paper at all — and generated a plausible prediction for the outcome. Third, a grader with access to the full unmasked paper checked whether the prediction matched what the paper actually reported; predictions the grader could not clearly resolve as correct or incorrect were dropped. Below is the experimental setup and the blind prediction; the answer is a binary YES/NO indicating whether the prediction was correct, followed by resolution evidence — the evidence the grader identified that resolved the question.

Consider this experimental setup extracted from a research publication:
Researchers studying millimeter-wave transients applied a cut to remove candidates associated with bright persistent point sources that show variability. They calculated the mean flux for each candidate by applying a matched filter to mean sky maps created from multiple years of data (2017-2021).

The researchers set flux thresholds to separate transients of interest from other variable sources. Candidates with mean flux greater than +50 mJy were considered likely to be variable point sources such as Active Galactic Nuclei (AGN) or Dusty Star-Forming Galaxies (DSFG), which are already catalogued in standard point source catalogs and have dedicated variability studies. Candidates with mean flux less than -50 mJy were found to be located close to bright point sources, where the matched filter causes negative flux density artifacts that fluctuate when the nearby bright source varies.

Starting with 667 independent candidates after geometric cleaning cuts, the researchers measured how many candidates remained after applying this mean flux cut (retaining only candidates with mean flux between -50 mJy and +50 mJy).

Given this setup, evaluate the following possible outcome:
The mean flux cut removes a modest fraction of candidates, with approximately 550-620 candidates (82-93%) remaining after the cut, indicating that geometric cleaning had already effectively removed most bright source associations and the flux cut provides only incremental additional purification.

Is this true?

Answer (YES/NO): NO